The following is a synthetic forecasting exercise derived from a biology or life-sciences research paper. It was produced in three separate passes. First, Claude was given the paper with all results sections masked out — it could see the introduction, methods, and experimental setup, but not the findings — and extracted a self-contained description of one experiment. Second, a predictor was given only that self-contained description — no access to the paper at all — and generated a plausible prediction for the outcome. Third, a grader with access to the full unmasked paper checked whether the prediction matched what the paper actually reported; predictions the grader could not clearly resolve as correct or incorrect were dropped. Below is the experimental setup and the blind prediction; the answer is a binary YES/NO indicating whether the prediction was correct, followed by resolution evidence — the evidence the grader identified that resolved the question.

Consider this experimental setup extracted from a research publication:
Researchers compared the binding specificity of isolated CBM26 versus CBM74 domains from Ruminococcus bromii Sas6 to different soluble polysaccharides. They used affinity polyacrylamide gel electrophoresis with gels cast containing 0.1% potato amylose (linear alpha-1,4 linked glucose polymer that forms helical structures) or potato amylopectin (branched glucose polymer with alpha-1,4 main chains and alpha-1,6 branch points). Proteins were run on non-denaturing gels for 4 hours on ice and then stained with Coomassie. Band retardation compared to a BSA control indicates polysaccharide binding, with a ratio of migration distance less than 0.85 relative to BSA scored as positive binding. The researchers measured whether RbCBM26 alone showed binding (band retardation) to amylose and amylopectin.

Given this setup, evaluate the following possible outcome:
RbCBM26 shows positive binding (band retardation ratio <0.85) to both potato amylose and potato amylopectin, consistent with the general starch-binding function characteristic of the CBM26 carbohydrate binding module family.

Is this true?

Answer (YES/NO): NO